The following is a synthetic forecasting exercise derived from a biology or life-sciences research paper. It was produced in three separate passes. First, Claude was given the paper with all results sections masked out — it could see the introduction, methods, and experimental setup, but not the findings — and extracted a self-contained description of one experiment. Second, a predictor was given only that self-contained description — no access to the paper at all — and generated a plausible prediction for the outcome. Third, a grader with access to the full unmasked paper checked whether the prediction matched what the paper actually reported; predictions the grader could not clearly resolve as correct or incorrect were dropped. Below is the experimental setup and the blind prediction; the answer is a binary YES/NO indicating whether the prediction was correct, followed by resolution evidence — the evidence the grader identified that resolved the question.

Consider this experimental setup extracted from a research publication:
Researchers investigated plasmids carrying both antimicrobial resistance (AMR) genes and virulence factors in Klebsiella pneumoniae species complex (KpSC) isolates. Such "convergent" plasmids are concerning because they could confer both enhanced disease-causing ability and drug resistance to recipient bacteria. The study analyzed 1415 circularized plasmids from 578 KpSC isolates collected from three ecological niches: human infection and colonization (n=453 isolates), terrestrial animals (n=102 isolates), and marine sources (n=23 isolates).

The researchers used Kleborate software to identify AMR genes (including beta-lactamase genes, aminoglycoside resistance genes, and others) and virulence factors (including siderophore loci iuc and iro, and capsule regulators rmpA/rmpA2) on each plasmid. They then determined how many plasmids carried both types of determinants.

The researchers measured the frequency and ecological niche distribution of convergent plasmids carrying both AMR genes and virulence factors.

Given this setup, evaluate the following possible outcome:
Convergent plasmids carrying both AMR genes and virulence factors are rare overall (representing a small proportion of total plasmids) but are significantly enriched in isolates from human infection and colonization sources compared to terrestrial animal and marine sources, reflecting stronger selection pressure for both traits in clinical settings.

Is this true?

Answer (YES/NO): YES